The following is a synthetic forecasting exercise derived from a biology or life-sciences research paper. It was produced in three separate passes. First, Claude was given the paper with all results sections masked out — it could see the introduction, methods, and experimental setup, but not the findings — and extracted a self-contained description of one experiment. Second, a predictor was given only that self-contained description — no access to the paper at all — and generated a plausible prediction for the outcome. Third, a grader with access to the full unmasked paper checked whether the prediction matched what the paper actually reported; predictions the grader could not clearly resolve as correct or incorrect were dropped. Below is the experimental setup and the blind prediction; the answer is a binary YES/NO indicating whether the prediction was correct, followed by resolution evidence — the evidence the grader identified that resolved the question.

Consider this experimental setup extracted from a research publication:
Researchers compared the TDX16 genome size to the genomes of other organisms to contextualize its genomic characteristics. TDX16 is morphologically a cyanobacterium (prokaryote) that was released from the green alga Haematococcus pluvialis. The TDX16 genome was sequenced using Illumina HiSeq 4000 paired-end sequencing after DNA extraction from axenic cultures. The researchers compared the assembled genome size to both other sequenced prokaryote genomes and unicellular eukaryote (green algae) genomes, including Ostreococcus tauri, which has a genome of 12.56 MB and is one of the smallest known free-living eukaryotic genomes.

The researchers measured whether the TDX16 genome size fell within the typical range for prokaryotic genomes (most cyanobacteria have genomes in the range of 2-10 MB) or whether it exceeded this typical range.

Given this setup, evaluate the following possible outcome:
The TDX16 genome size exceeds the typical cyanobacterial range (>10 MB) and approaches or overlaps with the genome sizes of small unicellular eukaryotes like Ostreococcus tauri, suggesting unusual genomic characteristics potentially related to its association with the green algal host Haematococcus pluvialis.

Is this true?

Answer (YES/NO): YES